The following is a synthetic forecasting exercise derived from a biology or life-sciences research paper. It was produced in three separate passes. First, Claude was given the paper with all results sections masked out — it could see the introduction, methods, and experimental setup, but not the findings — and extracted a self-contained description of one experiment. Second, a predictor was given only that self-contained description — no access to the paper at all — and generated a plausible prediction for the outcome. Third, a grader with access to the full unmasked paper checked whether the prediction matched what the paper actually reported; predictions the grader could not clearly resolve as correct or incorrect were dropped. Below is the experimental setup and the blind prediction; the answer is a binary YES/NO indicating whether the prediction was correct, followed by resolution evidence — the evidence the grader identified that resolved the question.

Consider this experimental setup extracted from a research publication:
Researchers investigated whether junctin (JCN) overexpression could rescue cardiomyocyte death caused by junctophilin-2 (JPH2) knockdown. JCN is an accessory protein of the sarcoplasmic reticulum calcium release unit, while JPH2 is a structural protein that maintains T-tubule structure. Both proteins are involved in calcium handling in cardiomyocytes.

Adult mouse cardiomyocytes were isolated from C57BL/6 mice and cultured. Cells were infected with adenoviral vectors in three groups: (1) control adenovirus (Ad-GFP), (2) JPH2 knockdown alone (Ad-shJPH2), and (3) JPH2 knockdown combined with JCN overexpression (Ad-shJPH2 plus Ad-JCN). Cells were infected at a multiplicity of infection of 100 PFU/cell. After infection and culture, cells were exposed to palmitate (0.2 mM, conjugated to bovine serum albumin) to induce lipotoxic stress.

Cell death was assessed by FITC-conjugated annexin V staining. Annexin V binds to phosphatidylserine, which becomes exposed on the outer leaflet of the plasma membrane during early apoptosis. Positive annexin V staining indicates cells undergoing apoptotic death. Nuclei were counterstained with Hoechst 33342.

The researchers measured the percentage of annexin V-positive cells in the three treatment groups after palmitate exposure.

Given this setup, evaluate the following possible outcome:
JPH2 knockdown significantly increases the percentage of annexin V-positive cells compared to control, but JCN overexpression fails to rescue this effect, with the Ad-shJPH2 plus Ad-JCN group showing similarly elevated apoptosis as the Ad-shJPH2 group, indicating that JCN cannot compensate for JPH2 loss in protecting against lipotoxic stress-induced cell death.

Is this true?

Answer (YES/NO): NO